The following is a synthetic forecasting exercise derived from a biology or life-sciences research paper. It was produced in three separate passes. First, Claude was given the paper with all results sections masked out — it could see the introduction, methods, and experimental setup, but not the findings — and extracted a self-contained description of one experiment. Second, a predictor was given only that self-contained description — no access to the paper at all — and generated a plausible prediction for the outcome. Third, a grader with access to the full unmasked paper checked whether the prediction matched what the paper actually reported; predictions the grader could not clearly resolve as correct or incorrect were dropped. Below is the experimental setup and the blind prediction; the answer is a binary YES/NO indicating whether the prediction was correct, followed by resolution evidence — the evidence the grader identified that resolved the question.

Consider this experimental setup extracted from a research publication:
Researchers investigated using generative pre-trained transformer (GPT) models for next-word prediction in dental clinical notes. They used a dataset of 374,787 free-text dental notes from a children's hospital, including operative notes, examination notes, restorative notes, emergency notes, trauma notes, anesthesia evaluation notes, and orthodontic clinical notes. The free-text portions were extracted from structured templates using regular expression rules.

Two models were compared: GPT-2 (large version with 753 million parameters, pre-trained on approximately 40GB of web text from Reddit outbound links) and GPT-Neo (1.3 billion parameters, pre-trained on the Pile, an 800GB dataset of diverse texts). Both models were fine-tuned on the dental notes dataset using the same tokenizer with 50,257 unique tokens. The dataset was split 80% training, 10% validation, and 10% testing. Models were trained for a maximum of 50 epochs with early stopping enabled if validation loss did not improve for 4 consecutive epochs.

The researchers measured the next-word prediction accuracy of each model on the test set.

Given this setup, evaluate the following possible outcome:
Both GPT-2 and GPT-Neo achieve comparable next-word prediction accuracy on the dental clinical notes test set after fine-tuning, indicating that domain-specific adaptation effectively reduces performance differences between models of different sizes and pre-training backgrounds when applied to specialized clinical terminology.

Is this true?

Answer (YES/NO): NO